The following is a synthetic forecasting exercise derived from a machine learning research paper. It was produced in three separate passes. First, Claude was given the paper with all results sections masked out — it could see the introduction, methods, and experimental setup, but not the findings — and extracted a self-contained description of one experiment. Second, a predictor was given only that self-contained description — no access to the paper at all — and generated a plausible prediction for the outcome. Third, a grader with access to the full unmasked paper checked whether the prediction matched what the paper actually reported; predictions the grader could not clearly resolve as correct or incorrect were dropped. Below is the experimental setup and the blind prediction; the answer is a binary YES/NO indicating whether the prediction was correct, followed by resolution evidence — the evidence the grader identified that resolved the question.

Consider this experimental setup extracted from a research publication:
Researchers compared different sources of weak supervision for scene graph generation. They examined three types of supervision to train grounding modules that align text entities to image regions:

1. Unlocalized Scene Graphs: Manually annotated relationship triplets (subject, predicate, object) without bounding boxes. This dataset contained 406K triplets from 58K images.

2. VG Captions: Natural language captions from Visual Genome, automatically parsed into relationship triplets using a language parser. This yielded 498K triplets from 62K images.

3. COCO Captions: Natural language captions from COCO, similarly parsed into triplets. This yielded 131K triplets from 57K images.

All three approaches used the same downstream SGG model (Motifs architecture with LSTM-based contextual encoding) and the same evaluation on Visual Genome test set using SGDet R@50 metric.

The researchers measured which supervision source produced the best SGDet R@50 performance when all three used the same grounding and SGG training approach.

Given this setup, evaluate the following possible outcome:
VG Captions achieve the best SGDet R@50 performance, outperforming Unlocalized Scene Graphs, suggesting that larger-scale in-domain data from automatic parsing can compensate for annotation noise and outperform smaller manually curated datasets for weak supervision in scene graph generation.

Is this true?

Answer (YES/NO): NO